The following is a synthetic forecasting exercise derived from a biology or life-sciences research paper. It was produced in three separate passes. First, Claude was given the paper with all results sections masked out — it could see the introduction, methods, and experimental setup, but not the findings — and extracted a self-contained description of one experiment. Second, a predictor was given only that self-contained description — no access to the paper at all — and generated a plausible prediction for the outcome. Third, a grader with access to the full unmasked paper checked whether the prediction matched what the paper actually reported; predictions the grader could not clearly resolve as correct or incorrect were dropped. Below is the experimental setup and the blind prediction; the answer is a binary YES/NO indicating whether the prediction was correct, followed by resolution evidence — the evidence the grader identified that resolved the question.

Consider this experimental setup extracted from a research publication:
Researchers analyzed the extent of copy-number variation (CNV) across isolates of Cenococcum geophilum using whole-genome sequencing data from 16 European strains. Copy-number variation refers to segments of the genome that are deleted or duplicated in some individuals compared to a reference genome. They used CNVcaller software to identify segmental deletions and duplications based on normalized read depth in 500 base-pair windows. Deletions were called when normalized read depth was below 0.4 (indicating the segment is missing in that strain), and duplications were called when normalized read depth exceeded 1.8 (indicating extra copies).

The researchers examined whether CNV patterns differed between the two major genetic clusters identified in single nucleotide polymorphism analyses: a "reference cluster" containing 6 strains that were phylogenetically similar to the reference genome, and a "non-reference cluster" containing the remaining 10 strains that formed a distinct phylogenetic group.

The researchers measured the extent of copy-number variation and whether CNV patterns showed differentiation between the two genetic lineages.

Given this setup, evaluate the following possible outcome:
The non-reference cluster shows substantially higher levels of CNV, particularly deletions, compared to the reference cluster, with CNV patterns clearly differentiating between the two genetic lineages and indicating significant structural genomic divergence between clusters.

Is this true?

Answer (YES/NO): NO